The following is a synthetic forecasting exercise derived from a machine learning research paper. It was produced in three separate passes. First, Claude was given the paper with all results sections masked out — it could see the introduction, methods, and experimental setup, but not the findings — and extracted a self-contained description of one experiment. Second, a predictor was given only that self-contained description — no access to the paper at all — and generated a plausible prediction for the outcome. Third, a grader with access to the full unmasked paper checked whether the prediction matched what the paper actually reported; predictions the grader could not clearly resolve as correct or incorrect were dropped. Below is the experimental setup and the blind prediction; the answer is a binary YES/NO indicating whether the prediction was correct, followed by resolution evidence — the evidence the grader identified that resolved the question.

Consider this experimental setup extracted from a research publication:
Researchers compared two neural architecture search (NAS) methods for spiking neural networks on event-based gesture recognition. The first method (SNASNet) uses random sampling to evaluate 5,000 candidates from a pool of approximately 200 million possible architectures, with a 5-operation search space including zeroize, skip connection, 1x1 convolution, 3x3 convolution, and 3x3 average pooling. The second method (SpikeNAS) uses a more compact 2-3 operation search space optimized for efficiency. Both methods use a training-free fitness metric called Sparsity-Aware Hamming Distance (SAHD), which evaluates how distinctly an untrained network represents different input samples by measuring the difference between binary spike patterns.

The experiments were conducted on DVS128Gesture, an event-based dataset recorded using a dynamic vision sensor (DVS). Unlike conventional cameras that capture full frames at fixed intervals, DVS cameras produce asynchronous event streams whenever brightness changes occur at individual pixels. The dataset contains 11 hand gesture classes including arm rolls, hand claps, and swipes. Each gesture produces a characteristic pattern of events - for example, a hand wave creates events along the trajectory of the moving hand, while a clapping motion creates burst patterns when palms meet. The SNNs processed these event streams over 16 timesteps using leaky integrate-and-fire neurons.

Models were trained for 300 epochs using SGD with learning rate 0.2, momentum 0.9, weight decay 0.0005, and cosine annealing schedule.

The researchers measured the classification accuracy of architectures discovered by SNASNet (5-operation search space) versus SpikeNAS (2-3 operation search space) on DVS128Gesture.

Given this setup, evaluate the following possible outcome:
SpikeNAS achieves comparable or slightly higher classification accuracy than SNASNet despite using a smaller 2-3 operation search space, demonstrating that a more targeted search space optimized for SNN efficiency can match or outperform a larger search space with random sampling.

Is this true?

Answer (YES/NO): NO